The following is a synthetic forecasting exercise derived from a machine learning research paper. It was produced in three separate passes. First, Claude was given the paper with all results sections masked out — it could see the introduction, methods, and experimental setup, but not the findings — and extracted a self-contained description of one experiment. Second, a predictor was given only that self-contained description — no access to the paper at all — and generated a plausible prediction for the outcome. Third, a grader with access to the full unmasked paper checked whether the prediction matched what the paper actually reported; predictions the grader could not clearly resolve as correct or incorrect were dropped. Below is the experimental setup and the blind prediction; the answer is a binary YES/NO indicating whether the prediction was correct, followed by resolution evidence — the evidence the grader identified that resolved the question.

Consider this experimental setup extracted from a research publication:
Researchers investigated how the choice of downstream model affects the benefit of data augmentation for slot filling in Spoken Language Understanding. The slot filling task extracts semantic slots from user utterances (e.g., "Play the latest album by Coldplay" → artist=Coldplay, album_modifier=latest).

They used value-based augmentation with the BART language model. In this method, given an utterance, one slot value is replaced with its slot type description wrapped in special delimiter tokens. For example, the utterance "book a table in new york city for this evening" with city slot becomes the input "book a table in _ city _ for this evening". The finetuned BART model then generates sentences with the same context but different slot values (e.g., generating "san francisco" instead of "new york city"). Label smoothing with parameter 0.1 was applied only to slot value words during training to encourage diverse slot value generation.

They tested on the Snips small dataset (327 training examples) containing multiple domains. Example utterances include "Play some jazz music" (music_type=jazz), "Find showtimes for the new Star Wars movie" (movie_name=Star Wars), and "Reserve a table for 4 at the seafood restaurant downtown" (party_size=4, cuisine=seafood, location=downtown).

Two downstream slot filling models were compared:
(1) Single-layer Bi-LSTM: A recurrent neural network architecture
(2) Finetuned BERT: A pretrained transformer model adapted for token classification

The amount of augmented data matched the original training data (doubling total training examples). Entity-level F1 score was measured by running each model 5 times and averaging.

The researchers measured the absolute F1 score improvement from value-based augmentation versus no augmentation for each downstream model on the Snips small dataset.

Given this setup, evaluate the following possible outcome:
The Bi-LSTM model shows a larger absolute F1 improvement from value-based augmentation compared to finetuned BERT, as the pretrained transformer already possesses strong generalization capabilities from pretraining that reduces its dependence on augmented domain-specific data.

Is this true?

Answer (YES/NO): NO